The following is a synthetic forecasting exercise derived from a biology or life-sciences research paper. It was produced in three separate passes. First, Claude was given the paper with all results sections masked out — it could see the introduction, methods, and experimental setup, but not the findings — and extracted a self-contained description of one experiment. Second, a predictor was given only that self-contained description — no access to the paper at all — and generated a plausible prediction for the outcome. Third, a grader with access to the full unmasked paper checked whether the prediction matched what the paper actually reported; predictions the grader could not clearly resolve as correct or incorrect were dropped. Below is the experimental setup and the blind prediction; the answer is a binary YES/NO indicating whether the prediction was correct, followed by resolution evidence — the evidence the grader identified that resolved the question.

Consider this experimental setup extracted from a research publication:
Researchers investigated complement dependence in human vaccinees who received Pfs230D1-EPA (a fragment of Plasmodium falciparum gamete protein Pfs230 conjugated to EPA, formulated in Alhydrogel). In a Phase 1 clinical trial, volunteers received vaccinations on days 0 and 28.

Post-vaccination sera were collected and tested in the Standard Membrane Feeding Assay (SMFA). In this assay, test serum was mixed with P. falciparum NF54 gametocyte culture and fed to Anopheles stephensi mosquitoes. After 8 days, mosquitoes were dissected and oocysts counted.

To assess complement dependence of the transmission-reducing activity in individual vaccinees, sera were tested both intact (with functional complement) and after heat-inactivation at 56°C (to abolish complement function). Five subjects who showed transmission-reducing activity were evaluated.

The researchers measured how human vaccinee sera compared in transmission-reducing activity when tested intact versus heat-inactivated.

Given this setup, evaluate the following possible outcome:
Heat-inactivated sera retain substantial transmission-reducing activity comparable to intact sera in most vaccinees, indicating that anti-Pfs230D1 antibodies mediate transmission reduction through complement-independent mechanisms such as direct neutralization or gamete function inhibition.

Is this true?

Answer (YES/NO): NO